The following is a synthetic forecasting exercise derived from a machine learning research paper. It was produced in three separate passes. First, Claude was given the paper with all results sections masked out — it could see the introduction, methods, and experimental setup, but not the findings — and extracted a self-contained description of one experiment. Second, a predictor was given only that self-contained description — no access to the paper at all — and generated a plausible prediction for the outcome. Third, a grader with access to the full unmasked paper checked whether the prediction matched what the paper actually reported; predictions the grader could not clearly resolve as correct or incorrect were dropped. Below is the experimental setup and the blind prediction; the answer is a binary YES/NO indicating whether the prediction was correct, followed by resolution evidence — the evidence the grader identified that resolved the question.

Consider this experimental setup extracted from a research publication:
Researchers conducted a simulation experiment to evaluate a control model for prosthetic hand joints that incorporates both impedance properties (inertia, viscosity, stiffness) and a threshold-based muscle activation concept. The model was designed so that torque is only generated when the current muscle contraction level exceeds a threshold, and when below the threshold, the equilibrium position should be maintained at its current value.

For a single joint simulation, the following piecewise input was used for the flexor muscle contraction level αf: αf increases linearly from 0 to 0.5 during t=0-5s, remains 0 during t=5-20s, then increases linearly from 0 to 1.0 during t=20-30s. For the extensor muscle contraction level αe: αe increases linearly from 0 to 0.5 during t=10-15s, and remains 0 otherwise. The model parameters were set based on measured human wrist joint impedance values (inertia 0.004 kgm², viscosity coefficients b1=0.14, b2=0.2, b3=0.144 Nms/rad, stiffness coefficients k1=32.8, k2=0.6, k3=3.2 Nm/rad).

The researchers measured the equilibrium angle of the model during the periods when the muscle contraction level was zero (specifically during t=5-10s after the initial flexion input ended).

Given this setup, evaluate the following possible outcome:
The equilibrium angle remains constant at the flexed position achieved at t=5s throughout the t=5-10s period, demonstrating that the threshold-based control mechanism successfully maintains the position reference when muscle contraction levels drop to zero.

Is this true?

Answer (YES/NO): YES